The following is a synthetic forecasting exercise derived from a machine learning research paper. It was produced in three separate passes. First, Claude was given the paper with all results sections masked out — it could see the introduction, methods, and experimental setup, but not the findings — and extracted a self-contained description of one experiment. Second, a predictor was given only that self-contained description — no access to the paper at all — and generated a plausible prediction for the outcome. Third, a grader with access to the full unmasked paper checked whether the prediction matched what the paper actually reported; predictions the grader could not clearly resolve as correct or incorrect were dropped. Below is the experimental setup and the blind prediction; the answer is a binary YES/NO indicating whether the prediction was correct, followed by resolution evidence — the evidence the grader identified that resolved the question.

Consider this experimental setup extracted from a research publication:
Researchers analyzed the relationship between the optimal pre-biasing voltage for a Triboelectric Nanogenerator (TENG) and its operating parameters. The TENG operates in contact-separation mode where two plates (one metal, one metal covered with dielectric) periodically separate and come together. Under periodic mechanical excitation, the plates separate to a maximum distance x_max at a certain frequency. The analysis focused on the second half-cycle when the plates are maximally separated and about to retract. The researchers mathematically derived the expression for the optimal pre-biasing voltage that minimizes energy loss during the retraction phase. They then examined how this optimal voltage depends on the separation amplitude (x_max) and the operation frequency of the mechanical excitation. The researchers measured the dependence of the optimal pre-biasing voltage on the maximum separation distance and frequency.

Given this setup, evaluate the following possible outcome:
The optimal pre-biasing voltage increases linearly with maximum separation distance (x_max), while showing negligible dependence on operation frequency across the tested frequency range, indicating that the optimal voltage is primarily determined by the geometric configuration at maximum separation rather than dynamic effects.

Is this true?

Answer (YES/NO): NO